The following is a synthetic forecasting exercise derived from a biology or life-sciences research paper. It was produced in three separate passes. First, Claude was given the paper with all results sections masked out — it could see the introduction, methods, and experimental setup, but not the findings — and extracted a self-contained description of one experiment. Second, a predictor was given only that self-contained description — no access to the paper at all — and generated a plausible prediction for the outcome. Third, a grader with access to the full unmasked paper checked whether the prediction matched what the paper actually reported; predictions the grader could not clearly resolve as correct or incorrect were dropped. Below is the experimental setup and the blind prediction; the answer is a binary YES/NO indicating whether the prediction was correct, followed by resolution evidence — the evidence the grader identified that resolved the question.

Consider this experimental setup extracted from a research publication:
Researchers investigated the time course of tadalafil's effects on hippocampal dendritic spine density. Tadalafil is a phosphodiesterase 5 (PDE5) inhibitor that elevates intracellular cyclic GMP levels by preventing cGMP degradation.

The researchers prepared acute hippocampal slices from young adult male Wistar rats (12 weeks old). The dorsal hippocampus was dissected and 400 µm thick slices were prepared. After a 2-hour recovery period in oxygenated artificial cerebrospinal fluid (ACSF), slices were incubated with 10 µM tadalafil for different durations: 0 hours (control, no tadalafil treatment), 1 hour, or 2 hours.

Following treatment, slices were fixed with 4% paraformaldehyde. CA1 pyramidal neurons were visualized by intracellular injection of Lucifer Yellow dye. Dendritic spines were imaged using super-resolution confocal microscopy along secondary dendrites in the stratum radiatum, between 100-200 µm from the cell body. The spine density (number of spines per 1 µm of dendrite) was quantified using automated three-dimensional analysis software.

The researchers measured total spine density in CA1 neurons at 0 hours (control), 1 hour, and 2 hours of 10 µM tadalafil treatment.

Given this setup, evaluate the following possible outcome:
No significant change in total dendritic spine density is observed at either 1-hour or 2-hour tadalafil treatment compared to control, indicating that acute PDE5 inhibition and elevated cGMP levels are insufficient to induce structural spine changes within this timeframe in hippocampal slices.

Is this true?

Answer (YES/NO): NO